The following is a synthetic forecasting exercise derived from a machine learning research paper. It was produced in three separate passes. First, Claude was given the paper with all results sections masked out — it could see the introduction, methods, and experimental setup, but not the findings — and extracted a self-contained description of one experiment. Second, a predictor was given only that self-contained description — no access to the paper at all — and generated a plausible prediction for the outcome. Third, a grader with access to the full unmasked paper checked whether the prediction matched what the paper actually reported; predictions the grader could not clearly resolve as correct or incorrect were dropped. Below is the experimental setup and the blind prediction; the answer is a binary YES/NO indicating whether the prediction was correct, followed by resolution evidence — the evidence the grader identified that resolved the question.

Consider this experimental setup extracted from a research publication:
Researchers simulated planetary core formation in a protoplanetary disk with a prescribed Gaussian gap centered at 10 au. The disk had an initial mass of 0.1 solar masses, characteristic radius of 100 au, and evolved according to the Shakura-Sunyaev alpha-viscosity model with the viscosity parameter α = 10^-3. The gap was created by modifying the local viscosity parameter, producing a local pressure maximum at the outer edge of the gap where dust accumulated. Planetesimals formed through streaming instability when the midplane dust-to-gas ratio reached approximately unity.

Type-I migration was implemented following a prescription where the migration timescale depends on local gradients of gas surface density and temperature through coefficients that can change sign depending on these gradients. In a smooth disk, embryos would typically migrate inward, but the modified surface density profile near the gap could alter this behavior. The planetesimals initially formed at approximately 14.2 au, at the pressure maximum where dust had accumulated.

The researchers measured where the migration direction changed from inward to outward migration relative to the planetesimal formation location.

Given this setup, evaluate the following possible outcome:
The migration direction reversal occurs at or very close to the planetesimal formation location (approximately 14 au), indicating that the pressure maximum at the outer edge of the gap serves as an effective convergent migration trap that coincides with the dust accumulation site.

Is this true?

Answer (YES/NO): NO